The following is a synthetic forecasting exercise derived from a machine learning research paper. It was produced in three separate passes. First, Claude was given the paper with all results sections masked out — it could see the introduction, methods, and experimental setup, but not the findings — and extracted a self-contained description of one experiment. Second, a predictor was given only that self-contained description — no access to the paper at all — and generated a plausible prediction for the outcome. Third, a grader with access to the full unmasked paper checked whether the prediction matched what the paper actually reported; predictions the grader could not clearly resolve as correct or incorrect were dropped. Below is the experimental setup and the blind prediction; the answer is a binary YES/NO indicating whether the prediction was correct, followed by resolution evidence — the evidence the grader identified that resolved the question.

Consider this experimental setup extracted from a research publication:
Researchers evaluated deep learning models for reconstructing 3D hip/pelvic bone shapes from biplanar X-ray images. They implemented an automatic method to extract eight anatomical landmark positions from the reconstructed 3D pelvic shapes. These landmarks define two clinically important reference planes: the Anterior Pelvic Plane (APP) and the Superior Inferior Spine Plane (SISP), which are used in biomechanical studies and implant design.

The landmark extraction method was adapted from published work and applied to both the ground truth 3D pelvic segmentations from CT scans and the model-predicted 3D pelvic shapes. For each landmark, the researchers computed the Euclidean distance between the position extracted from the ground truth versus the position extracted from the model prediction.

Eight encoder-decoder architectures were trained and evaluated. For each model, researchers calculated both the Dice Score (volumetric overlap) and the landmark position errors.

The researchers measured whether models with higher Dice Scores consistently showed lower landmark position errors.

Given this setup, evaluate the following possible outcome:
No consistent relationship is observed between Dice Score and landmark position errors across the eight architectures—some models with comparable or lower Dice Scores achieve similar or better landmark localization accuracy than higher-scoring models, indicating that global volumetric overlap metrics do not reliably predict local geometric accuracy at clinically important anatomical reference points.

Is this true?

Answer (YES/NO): YES